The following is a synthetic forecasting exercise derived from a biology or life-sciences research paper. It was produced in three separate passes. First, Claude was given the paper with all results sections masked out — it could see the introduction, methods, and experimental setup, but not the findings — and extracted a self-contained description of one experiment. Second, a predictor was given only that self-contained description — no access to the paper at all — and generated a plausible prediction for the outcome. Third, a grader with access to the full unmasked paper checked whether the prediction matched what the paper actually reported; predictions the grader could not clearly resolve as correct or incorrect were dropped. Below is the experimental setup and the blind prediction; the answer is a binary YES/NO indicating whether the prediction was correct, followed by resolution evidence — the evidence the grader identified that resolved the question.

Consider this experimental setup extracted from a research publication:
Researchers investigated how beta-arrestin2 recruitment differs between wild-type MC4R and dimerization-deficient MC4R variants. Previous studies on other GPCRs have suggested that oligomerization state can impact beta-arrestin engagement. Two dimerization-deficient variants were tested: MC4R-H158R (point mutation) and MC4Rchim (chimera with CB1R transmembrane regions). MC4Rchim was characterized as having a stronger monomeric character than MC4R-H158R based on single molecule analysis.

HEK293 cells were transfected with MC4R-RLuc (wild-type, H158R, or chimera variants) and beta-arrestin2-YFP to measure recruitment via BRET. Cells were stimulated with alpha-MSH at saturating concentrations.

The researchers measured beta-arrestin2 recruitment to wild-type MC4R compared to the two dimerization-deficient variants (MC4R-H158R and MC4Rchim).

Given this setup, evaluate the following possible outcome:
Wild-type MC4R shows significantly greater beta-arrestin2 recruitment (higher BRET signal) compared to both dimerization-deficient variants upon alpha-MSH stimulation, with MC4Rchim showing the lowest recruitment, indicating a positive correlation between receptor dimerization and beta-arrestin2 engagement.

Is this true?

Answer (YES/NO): YES